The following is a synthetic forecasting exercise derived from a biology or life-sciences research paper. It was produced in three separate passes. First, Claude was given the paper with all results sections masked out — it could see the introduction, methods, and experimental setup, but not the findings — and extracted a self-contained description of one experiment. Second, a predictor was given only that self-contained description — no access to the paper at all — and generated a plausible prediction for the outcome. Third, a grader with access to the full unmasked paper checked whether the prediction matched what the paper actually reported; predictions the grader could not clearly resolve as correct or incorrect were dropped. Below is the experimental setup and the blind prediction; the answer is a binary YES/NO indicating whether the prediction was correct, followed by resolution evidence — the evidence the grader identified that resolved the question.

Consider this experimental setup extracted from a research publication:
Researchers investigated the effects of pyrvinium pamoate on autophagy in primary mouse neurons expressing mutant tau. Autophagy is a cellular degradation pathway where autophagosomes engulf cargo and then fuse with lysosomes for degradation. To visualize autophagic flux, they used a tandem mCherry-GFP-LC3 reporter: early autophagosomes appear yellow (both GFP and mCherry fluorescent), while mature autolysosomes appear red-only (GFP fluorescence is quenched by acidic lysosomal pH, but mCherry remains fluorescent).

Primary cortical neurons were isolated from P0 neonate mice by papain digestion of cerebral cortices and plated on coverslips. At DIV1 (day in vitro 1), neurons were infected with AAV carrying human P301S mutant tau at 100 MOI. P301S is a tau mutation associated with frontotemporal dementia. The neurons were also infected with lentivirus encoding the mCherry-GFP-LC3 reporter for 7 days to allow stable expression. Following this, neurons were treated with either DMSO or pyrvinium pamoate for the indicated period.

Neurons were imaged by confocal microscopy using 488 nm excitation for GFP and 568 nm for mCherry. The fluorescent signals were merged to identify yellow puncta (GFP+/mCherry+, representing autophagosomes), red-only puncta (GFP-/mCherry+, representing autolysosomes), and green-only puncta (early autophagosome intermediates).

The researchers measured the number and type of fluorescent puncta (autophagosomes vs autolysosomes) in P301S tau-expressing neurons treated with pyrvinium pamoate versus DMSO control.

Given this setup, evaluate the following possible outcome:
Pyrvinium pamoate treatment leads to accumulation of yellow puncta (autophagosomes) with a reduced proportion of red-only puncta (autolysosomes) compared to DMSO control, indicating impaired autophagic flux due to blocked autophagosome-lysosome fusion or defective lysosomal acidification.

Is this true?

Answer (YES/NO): NO